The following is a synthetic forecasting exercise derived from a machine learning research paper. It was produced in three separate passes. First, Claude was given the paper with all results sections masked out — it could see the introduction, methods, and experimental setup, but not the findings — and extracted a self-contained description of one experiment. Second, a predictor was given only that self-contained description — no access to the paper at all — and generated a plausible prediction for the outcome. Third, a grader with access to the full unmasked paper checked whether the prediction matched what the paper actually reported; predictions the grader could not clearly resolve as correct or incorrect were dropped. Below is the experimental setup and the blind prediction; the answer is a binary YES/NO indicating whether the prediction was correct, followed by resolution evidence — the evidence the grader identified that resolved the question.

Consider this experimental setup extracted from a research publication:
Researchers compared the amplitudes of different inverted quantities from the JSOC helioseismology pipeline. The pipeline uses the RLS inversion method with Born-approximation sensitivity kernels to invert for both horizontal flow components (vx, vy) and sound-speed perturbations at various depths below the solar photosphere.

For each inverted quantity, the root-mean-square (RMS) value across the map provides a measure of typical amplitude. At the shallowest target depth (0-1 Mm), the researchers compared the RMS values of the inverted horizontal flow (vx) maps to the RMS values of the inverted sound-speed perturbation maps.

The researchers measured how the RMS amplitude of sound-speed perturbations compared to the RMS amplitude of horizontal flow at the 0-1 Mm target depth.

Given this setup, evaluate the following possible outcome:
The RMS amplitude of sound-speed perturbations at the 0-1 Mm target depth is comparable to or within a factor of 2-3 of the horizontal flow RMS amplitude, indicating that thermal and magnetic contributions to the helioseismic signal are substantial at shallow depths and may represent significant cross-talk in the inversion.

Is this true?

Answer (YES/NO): YES